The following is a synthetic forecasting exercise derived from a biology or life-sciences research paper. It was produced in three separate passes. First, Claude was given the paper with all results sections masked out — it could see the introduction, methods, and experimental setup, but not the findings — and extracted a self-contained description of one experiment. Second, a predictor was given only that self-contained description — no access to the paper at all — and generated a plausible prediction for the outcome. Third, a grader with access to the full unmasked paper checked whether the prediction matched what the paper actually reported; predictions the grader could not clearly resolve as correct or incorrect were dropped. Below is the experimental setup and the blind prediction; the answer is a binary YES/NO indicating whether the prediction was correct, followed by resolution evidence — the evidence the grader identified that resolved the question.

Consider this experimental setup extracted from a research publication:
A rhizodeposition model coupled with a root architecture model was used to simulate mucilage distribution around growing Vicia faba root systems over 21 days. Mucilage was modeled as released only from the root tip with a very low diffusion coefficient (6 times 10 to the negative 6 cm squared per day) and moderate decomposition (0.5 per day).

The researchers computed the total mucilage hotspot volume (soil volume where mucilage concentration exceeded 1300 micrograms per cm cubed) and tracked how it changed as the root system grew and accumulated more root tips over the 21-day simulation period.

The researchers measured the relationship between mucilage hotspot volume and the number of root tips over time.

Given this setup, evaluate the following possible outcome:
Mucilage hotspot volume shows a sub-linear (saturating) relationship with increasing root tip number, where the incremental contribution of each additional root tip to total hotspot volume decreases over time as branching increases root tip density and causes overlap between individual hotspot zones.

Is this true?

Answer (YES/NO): NO